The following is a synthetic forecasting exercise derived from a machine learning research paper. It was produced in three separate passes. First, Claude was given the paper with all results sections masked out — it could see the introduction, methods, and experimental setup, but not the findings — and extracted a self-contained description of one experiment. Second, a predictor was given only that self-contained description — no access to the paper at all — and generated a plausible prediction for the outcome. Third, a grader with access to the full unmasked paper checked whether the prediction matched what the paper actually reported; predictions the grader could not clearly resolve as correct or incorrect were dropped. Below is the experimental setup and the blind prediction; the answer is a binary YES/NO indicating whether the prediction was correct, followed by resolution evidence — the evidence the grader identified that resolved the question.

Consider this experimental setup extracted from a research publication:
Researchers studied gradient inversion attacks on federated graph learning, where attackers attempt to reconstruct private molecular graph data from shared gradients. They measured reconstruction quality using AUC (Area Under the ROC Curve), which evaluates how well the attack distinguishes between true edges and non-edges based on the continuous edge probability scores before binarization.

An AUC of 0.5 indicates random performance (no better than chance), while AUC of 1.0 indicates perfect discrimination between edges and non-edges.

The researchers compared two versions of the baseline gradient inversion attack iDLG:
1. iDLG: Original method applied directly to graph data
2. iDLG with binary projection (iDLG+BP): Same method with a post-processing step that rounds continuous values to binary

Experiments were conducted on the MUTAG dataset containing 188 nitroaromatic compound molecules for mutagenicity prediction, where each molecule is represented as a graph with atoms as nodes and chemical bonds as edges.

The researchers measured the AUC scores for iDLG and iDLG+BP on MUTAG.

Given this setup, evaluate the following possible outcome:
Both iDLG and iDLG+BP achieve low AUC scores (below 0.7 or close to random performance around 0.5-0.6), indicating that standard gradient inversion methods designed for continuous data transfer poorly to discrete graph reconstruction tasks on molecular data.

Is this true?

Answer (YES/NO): YES